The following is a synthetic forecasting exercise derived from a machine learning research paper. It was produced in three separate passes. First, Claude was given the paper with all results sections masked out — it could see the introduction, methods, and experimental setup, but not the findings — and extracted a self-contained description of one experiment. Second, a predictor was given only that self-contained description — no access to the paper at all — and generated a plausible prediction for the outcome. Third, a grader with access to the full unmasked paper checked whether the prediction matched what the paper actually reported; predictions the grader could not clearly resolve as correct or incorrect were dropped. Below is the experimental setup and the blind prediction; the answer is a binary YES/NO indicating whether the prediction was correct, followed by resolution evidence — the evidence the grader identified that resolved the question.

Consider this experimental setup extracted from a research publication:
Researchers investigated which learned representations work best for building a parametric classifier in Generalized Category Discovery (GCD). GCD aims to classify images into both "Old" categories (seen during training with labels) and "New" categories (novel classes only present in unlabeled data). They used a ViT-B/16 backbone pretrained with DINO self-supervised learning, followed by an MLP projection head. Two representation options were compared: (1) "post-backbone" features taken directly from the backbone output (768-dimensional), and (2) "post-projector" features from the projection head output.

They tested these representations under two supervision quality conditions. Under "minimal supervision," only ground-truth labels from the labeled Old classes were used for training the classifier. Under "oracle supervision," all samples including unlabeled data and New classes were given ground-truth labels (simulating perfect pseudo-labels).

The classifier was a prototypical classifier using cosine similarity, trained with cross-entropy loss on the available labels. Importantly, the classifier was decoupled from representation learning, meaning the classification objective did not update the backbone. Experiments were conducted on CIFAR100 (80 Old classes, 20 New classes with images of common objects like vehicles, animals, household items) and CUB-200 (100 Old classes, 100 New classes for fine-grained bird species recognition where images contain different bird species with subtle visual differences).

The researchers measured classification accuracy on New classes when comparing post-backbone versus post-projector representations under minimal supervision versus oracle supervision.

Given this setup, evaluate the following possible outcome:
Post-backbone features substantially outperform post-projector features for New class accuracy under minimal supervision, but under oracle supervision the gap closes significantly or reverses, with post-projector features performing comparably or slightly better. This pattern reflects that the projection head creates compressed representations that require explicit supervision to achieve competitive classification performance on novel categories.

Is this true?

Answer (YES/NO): NO